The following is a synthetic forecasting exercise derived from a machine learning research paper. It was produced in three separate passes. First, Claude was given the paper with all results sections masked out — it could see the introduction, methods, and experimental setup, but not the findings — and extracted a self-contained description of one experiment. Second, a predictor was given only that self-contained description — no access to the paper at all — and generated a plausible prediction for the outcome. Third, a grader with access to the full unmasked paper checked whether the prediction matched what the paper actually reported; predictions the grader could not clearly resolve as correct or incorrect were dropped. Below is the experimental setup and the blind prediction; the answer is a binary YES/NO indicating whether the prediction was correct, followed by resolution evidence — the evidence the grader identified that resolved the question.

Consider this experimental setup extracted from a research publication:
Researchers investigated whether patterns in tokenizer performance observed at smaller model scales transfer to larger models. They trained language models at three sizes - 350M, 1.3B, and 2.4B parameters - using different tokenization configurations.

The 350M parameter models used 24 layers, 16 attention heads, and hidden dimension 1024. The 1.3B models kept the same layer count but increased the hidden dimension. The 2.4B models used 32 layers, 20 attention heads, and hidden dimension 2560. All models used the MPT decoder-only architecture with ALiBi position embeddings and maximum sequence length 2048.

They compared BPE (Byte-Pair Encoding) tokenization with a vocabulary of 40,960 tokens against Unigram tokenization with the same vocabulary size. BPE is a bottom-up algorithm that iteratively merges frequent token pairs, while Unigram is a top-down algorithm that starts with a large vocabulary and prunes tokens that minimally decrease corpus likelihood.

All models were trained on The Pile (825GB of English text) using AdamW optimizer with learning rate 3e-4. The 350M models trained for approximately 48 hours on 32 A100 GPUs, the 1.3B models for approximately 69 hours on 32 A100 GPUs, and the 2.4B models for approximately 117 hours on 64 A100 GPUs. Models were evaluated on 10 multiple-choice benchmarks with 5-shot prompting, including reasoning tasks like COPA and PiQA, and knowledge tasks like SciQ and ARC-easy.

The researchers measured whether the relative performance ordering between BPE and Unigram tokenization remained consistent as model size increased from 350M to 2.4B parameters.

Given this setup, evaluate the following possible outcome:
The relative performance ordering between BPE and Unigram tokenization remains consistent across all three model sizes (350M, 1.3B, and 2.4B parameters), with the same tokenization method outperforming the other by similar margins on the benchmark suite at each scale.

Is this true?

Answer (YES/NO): NO